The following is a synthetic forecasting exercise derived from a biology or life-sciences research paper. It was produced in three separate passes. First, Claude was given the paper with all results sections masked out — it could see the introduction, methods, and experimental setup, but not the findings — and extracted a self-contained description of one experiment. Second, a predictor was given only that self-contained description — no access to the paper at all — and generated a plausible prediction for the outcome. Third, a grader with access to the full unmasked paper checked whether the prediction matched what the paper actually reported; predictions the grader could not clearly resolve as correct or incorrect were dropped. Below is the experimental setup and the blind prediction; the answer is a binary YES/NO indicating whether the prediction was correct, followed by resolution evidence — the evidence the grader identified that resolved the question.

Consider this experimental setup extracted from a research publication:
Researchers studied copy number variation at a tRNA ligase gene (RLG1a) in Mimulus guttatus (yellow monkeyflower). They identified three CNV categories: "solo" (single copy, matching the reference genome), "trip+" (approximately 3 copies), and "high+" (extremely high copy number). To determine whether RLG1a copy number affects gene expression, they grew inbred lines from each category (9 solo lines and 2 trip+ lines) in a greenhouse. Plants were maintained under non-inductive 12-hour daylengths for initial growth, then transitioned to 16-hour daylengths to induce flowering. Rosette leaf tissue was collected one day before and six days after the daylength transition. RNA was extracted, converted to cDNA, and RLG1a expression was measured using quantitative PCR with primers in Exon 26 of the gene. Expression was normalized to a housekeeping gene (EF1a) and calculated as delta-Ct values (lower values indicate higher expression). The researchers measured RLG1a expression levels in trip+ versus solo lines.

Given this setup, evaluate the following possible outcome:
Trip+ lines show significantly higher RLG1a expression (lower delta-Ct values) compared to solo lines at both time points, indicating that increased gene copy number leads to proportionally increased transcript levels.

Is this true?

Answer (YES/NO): YES